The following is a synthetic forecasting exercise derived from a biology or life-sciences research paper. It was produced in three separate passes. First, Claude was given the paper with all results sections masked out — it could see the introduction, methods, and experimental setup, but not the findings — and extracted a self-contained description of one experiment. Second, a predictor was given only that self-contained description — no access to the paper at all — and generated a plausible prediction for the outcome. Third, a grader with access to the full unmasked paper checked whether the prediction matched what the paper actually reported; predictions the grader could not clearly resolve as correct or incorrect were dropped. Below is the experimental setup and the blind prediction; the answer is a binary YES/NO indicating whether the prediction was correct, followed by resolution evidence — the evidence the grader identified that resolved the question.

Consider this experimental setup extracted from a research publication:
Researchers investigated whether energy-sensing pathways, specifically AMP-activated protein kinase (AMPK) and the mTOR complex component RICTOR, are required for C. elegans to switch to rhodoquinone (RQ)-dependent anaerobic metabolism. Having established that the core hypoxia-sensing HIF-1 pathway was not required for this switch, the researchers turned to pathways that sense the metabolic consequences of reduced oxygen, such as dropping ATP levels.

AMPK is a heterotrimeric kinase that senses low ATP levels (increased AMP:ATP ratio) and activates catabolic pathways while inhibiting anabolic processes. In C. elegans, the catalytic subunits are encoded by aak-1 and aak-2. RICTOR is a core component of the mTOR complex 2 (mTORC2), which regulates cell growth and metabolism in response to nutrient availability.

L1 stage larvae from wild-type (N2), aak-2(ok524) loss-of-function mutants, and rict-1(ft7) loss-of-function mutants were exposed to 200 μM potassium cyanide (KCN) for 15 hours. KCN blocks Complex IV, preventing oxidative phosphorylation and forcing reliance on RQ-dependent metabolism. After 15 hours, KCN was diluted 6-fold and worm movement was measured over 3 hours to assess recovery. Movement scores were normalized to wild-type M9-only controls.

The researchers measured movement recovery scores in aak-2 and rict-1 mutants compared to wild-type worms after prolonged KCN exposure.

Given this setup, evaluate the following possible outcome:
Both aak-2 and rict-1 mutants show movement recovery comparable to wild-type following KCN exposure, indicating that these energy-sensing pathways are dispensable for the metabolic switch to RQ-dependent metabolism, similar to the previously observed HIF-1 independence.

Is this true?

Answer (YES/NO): NO